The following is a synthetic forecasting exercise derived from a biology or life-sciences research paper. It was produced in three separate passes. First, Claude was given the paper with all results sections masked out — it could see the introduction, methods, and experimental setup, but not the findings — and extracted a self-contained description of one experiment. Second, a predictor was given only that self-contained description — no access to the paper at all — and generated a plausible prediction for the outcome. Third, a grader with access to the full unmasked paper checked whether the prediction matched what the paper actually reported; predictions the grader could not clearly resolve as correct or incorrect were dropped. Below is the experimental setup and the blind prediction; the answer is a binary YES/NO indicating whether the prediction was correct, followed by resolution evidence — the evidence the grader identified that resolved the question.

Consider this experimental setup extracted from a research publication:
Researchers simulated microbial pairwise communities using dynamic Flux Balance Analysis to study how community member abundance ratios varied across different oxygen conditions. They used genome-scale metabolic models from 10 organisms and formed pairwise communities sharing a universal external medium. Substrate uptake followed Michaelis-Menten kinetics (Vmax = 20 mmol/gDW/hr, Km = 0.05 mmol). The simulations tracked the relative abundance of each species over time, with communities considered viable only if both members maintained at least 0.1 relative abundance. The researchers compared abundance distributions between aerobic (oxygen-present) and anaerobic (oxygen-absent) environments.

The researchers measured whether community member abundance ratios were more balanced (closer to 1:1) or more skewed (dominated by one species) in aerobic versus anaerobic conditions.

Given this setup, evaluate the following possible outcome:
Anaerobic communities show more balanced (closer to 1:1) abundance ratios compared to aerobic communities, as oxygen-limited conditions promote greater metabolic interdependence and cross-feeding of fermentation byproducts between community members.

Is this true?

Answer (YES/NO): YES